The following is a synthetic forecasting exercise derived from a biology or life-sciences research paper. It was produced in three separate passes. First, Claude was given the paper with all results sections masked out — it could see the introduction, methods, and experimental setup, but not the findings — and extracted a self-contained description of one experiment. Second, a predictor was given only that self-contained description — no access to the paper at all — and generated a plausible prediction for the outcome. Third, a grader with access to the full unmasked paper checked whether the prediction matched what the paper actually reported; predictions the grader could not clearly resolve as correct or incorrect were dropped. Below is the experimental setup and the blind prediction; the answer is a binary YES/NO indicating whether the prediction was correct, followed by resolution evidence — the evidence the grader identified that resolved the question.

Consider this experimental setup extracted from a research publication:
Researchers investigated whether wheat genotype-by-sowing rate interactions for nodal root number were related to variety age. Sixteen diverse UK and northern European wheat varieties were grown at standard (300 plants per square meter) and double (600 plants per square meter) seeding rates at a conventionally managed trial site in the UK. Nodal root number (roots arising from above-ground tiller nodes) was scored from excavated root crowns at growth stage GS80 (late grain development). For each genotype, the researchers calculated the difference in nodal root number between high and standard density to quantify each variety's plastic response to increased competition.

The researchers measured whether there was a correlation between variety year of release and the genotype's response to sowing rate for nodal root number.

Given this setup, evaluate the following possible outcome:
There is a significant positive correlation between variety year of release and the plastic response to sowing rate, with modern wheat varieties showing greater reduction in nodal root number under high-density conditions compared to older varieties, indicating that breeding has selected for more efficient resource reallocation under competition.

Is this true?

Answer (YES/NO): NO